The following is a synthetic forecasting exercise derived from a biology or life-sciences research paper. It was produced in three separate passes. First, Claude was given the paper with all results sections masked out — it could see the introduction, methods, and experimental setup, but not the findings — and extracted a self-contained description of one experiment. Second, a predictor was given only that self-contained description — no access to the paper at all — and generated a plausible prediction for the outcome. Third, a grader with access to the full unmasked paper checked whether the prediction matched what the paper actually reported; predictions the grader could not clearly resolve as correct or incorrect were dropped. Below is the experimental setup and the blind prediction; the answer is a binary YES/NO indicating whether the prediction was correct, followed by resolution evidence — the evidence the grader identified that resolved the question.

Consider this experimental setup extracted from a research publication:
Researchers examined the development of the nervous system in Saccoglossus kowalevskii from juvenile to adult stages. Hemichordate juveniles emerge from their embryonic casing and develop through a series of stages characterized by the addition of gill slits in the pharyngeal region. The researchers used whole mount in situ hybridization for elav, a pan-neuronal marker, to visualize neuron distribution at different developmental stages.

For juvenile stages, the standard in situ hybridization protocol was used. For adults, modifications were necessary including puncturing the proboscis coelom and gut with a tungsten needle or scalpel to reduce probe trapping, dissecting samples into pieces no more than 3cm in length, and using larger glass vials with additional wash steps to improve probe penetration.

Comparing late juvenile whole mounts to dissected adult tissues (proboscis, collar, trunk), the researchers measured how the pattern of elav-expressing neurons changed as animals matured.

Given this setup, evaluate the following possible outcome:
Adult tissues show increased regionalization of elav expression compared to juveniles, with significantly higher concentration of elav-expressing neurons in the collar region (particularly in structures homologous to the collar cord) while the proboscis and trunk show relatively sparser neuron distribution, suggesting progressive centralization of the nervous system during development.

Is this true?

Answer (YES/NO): NO